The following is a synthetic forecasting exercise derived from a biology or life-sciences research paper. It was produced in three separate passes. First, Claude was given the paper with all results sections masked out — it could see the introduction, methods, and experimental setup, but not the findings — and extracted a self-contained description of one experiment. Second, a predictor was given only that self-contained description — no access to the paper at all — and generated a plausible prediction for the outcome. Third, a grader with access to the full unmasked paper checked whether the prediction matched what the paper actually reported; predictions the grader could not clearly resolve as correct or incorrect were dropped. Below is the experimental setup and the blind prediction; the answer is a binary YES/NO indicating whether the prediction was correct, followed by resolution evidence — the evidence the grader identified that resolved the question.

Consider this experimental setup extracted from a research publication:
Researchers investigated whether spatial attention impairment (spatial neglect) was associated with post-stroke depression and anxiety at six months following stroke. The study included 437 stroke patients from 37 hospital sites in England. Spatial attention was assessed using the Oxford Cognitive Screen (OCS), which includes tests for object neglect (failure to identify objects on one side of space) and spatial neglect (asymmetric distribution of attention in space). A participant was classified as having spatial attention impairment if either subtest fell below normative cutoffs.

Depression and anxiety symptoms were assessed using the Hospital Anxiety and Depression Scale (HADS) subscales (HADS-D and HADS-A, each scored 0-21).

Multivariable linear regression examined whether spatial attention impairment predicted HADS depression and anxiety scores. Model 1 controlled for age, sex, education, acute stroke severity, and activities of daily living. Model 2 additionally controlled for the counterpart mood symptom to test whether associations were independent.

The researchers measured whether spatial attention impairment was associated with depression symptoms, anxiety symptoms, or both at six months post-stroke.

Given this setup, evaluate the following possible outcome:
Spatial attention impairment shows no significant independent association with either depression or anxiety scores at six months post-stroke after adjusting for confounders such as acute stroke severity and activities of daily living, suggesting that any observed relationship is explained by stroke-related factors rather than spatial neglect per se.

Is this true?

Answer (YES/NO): NO